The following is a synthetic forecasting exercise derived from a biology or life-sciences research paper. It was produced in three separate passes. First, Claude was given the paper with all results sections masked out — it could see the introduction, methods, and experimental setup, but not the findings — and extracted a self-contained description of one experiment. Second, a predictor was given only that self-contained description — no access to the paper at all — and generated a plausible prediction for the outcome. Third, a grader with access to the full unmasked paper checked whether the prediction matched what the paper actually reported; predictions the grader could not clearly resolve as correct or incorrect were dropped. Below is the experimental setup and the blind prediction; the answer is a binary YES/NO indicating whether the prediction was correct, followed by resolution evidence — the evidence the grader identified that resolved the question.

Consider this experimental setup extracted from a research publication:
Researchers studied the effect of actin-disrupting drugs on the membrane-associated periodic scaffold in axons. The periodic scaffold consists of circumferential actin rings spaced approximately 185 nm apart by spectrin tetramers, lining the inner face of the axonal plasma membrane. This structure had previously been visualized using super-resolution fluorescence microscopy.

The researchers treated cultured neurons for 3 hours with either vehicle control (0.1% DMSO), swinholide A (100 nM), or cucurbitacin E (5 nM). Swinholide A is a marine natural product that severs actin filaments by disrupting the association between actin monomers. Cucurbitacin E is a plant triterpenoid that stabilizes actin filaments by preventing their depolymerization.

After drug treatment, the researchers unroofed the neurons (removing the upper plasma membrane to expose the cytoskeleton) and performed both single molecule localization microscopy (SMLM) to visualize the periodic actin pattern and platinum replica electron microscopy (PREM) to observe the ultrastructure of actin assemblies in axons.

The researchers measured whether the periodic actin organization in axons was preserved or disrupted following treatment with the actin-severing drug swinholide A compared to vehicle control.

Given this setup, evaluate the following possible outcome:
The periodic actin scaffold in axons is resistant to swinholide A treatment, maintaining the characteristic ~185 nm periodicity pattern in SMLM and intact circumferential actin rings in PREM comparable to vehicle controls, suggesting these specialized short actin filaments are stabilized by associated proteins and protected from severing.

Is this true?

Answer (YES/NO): NO